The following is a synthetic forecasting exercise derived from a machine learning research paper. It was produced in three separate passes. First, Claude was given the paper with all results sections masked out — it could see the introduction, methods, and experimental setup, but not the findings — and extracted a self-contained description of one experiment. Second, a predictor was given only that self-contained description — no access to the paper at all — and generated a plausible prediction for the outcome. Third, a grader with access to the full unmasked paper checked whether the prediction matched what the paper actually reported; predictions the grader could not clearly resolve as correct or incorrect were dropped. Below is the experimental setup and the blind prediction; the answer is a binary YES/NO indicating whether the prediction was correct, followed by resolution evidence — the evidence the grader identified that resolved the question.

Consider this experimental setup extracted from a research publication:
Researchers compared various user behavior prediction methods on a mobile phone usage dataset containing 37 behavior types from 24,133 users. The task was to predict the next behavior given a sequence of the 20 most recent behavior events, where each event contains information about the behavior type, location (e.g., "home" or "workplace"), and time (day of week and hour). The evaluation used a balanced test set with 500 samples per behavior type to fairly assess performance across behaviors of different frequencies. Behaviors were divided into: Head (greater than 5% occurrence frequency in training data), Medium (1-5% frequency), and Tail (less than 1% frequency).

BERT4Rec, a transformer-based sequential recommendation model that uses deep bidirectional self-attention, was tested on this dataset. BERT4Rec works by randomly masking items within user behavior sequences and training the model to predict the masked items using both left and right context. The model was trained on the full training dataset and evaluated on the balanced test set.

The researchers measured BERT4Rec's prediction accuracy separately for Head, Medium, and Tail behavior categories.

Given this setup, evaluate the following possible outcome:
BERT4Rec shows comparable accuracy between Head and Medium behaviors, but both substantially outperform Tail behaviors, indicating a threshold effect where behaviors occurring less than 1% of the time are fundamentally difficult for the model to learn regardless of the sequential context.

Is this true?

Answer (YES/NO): NO